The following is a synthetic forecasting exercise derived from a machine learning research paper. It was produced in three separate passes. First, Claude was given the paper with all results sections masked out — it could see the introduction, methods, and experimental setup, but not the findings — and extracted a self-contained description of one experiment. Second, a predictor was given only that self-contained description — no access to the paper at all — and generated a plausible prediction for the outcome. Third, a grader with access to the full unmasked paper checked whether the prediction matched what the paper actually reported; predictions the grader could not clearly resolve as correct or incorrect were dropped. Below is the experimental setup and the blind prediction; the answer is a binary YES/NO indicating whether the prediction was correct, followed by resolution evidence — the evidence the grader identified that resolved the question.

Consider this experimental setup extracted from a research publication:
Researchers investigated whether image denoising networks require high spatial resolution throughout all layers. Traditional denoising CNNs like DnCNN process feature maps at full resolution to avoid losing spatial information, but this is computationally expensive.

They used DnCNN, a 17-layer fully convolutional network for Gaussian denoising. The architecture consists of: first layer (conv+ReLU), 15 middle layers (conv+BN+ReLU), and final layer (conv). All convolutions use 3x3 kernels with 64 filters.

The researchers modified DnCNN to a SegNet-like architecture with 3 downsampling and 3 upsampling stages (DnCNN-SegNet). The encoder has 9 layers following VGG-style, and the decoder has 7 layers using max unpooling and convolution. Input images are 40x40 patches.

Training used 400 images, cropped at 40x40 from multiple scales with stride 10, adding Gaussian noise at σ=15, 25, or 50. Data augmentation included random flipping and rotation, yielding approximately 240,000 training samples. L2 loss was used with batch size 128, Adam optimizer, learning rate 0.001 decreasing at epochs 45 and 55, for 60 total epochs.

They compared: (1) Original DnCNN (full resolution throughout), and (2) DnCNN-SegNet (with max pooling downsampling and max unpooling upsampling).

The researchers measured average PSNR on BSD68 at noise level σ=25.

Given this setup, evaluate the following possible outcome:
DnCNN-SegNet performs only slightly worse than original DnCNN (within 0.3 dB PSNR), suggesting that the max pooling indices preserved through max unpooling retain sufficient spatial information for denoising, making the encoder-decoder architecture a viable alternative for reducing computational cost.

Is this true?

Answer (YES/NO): NO